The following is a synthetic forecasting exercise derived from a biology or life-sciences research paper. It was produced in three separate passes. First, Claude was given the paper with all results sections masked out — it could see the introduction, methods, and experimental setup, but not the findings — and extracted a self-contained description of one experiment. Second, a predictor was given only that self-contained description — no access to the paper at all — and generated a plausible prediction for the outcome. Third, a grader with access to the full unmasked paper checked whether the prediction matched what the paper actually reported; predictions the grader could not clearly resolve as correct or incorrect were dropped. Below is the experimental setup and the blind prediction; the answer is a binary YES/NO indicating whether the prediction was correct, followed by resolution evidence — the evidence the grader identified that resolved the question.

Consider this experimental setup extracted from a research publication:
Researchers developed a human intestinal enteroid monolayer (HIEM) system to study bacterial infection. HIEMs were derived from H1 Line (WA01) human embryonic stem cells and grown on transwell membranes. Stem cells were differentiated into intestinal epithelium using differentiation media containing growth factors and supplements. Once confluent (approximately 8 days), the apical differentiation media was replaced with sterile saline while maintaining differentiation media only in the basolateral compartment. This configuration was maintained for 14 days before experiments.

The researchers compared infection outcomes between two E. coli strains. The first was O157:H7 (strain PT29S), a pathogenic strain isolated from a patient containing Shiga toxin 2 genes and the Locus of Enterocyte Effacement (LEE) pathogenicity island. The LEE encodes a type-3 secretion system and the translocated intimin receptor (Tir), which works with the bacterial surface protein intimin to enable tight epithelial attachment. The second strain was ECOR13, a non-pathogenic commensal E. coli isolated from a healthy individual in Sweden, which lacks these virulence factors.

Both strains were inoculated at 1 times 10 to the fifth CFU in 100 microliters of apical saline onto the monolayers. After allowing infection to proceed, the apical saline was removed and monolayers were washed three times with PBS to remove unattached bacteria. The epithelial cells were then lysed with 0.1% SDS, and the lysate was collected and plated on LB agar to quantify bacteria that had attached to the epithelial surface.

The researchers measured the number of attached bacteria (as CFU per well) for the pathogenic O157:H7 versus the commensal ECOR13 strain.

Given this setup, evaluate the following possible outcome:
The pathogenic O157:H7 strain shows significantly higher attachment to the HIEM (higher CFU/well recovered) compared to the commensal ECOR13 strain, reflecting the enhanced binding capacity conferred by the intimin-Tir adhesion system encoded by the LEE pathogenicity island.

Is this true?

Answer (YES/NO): YES